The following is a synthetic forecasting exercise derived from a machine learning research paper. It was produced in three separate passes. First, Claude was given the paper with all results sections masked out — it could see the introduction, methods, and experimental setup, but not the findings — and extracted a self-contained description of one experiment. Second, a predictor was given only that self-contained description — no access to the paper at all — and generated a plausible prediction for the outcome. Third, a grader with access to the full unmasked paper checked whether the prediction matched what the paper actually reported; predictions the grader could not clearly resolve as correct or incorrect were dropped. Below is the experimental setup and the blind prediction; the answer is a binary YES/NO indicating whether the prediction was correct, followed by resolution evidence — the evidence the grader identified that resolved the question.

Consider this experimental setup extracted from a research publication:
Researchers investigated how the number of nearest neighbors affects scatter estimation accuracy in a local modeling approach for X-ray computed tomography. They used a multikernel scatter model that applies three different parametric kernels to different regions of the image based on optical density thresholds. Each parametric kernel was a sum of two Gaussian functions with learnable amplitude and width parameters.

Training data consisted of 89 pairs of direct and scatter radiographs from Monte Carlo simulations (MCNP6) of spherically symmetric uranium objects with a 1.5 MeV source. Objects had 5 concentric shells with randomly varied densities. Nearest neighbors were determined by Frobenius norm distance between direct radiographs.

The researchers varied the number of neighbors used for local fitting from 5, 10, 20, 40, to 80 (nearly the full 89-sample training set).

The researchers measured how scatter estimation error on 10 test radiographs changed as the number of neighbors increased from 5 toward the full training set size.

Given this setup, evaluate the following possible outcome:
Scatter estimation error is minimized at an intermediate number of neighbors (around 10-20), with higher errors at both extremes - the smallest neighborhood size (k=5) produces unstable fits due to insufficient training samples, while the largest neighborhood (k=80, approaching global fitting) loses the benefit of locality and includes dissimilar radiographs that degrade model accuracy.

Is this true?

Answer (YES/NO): NO